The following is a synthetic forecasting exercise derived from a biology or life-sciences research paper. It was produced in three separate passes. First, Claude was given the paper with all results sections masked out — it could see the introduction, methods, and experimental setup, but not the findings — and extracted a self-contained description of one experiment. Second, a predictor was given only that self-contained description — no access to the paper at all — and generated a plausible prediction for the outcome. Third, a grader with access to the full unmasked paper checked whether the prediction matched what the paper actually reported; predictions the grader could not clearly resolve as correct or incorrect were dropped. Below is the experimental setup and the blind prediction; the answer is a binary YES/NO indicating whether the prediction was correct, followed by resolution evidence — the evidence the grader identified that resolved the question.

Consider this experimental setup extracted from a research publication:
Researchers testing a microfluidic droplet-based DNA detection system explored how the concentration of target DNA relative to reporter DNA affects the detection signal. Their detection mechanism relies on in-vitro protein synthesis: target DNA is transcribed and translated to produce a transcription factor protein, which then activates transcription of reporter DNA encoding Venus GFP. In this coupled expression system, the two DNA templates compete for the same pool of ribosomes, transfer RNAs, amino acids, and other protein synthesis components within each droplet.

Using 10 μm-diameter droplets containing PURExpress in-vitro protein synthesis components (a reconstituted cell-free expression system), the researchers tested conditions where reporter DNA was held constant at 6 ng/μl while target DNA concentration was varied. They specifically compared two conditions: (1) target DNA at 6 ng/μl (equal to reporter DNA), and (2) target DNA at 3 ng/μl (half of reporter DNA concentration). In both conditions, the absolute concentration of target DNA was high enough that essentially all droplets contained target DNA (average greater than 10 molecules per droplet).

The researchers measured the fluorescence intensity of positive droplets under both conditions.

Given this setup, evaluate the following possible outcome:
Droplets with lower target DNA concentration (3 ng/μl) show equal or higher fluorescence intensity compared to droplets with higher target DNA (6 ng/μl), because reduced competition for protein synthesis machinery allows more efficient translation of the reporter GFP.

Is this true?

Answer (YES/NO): YES